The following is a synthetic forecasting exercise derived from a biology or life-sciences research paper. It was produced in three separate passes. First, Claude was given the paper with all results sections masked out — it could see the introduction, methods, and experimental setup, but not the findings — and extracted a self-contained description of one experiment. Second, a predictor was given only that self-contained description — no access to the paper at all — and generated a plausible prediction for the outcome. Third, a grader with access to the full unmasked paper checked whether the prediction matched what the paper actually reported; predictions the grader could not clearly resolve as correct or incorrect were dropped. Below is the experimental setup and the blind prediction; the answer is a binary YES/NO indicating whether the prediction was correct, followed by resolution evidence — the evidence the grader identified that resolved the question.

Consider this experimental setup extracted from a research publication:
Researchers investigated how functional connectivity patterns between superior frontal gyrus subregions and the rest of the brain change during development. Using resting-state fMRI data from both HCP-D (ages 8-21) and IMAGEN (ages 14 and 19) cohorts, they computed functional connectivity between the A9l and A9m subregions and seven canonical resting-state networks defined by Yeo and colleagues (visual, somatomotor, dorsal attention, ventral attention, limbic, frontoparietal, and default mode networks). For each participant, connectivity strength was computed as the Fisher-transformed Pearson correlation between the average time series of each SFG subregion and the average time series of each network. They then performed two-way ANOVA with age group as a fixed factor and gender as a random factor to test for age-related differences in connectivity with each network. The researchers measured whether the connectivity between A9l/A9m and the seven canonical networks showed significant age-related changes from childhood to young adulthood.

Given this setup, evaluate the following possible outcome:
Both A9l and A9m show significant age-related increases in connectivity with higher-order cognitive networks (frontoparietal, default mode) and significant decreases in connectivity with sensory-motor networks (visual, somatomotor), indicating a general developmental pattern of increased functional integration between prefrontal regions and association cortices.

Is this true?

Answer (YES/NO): NO